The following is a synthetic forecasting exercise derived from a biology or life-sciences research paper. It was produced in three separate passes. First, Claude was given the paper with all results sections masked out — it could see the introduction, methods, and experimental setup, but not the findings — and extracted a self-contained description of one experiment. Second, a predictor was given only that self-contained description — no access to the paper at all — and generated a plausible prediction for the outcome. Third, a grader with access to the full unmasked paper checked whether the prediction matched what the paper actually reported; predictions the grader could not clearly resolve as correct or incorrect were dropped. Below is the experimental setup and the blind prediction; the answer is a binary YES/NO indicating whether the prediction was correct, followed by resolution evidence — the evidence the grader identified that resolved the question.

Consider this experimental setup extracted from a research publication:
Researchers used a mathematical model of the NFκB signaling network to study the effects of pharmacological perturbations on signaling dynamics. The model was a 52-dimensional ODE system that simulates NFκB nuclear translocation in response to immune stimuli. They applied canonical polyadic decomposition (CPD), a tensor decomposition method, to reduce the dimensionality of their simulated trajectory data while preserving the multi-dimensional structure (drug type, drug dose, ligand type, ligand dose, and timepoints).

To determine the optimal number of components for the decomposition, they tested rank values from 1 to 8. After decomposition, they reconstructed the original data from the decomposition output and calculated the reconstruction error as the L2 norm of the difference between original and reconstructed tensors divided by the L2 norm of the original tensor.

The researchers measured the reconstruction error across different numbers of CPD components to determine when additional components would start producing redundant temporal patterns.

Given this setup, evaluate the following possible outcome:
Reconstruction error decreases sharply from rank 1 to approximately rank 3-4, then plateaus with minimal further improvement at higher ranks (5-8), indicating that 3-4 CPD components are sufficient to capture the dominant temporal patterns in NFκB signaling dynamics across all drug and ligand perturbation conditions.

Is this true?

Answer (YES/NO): NO